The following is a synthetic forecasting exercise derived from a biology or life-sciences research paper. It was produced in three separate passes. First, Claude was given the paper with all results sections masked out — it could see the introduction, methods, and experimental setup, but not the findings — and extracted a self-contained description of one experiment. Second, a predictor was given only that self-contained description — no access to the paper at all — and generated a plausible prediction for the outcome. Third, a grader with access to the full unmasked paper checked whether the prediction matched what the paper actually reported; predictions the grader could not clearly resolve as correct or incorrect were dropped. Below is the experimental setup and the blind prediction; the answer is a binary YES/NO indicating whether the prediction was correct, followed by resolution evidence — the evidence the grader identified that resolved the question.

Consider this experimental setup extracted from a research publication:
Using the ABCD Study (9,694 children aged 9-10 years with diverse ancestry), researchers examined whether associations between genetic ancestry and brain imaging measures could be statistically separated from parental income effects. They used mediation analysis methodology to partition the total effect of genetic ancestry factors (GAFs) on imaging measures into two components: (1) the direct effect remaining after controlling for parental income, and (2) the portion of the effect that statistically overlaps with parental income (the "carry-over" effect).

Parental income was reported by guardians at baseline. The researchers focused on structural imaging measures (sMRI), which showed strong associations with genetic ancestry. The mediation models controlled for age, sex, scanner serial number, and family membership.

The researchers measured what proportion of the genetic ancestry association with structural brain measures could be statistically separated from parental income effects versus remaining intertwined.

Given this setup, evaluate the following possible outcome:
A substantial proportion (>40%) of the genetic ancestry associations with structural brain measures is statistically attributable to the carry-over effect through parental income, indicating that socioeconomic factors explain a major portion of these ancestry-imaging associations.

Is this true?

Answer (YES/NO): NO